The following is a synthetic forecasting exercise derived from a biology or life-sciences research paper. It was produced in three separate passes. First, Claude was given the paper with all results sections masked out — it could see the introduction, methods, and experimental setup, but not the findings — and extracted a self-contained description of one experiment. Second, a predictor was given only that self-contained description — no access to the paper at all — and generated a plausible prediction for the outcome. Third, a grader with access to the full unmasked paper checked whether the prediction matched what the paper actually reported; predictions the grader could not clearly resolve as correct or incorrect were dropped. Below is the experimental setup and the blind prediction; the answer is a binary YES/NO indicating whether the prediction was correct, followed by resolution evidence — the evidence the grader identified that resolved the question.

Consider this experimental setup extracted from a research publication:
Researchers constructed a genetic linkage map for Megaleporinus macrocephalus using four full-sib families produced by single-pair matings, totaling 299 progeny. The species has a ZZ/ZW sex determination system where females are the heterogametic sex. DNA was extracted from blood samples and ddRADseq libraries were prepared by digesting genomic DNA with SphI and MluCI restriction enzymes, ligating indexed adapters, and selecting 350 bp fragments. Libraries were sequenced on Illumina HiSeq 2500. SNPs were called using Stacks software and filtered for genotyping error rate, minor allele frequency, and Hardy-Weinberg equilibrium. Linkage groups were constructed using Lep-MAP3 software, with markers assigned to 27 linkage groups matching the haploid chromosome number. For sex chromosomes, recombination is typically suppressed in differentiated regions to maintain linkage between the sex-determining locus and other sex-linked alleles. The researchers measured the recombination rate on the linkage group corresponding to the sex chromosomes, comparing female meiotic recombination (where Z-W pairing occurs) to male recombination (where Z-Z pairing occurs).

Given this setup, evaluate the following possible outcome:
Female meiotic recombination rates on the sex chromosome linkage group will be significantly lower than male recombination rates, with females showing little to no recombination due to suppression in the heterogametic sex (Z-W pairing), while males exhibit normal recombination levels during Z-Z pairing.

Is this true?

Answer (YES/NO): NO